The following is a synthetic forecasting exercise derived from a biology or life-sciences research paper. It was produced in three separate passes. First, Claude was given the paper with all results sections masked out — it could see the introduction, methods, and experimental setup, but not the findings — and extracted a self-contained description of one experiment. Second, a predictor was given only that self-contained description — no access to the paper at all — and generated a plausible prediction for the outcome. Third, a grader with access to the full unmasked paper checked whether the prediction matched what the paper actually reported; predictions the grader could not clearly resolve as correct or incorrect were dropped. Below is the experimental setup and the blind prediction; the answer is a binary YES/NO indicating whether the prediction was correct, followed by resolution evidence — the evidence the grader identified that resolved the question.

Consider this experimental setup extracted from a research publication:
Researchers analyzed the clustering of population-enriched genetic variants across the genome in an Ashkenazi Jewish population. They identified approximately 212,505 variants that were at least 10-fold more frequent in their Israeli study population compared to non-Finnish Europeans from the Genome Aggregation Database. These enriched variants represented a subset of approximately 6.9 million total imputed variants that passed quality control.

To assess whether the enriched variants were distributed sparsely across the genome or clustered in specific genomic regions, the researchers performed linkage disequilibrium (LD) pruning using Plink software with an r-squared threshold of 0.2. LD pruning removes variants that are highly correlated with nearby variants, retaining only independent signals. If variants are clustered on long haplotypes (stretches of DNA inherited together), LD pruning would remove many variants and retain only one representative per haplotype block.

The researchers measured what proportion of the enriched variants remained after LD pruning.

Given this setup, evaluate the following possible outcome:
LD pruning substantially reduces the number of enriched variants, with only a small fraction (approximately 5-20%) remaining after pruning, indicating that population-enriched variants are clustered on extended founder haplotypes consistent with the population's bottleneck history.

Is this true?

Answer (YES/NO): YES